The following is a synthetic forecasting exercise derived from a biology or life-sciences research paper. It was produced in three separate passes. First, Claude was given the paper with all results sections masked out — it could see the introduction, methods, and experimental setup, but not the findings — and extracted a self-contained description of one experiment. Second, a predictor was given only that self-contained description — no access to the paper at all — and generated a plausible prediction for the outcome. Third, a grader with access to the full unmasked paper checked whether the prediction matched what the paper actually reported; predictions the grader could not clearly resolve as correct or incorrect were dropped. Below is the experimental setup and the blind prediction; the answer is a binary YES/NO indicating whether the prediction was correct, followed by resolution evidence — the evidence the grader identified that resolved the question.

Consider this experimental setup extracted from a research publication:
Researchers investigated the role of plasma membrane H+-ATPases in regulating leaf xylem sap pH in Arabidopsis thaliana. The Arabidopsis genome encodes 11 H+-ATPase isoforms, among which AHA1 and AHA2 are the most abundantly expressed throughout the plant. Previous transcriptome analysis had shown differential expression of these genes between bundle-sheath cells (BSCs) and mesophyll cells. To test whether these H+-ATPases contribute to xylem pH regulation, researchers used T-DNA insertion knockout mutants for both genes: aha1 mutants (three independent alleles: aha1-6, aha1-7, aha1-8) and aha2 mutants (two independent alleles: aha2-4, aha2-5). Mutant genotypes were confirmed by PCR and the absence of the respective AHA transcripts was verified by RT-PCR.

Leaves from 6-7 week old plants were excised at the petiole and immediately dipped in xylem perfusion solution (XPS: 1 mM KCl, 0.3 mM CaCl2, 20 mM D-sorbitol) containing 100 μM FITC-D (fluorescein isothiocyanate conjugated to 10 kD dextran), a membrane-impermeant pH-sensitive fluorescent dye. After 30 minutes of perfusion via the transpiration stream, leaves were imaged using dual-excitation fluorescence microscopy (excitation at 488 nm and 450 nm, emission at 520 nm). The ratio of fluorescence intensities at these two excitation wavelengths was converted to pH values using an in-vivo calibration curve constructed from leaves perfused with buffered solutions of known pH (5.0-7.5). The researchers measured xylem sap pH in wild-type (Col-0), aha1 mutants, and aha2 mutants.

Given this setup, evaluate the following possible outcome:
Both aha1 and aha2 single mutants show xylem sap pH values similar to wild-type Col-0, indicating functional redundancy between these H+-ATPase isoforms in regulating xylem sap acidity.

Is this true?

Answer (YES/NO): NO